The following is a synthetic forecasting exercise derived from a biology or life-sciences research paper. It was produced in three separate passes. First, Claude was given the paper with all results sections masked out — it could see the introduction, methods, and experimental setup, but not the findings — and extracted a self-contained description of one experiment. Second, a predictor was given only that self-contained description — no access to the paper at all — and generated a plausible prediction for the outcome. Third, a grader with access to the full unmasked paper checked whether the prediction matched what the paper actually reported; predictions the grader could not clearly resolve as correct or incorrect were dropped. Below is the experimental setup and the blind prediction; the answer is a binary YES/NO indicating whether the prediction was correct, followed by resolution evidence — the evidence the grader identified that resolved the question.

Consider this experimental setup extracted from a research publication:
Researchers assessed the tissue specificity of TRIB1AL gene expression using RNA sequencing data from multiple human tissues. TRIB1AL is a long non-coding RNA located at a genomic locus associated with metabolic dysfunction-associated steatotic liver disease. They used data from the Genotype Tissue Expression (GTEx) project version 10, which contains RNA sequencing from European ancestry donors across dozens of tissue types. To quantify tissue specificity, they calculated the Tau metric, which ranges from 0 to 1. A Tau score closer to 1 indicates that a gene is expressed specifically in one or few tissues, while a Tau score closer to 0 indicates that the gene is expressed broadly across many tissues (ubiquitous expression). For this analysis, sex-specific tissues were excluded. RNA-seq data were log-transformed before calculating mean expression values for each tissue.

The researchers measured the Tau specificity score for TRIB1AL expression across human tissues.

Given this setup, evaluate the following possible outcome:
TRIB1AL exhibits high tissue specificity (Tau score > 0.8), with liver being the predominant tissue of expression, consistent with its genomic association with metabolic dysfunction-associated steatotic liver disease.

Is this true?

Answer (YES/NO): YES